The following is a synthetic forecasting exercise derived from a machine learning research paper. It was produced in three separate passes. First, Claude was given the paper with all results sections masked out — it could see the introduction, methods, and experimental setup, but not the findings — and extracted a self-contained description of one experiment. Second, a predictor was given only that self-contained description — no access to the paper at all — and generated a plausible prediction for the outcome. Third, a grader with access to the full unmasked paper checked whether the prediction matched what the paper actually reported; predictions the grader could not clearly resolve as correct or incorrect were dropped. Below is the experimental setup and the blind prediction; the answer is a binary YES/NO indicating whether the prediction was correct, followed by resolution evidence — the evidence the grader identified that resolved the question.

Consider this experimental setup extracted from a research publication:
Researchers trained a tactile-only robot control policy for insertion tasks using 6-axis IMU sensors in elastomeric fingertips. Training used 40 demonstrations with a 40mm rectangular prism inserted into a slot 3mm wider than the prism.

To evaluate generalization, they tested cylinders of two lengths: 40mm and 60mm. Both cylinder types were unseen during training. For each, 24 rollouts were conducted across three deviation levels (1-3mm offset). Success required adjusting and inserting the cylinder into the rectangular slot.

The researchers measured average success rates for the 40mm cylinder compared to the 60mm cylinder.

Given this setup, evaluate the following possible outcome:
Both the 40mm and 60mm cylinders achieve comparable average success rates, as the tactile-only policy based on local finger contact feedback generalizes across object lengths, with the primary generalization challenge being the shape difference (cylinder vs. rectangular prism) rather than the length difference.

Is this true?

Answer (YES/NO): YES